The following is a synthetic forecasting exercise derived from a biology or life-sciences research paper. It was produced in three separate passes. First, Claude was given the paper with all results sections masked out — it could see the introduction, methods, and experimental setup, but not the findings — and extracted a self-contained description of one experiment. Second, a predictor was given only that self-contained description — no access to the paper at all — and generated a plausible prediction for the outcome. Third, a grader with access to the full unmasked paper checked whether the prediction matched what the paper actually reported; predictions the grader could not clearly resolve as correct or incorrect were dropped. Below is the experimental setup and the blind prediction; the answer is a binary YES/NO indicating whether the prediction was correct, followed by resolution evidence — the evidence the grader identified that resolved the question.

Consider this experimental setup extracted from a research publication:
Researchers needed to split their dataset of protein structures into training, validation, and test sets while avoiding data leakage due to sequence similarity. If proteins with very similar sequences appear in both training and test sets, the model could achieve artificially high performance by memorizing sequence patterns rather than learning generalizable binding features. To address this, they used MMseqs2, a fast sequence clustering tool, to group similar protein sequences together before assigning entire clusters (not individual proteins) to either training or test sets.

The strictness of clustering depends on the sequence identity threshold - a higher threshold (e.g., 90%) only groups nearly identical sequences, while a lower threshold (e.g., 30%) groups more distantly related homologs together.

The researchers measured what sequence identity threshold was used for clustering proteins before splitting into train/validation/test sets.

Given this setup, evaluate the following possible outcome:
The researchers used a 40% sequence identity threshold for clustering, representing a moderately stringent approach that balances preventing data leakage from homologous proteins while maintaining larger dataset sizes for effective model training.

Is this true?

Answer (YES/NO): NO